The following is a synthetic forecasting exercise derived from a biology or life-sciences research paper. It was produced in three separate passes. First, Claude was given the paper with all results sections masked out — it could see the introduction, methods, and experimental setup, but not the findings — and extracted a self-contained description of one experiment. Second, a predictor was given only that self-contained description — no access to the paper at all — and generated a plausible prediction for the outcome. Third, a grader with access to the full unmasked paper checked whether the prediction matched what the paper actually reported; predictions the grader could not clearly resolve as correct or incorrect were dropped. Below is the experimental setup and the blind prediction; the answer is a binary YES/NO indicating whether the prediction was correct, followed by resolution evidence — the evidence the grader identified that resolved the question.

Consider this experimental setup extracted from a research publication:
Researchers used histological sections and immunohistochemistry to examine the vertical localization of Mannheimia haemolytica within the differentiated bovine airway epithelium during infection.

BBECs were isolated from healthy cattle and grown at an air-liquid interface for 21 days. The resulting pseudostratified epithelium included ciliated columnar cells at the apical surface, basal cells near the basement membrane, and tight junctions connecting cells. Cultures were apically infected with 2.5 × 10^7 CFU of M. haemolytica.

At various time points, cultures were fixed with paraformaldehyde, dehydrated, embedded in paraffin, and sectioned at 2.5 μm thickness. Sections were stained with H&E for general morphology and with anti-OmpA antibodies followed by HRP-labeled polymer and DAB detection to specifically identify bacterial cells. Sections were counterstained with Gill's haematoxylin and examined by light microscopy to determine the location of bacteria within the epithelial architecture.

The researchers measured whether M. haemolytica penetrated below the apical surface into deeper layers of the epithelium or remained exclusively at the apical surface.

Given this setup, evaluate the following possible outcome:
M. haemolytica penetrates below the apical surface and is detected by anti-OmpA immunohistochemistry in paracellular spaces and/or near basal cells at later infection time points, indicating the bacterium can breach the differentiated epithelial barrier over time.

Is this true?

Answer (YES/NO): YES